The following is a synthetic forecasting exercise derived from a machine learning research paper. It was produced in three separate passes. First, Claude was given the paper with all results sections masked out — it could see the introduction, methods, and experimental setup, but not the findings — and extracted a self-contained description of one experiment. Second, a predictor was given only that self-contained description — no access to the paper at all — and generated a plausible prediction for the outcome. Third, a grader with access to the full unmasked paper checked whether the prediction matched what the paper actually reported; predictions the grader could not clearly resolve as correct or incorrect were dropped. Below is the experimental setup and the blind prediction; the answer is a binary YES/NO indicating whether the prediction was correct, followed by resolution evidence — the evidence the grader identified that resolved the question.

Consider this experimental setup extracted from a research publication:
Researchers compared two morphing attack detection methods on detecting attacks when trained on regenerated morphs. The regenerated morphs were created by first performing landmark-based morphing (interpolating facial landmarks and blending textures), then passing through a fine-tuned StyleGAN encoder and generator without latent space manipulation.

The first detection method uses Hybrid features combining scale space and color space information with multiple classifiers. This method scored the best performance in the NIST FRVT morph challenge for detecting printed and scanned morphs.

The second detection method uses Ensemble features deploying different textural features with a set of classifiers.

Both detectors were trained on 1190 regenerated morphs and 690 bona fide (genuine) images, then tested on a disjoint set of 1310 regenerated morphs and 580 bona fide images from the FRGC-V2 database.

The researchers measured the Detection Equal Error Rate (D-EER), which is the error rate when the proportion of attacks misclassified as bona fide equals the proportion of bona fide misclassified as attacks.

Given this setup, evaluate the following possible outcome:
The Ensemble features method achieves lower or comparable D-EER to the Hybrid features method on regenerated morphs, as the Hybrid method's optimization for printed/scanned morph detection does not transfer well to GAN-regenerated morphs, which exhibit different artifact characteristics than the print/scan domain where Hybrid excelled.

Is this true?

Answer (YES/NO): YES